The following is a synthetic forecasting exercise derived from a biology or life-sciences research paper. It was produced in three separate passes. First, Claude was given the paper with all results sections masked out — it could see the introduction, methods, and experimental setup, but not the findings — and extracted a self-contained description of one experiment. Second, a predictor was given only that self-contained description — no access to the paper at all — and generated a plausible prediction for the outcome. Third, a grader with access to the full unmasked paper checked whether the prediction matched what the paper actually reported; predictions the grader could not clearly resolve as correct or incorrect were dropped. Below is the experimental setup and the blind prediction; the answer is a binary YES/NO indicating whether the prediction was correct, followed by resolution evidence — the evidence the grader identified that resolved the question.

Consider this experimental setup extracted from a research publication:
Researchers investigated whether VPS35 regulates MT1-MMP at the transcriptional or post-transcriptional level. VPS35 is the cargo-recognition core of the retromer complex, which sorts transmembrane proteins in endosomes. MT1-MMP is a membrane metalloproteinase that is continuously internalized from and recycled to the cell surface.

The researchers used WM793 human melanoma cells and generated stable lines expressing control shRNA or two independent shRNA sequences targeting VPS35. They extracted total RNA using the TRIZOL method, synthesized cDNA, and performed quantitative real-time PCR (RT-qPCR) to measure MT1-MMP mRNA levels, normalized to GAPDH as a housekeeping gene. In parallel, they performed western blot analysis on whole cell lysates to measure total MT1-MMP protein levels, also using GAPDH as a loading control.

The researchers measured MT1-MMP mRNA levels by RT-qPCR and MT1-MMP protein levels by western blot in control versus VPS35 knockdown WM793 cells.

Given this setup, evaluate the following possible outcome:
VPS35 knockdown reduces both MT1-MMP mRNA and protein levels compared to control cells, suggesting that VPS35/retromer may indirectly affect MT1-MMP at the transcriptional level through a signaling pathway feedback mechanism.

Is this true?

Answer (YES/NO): YES